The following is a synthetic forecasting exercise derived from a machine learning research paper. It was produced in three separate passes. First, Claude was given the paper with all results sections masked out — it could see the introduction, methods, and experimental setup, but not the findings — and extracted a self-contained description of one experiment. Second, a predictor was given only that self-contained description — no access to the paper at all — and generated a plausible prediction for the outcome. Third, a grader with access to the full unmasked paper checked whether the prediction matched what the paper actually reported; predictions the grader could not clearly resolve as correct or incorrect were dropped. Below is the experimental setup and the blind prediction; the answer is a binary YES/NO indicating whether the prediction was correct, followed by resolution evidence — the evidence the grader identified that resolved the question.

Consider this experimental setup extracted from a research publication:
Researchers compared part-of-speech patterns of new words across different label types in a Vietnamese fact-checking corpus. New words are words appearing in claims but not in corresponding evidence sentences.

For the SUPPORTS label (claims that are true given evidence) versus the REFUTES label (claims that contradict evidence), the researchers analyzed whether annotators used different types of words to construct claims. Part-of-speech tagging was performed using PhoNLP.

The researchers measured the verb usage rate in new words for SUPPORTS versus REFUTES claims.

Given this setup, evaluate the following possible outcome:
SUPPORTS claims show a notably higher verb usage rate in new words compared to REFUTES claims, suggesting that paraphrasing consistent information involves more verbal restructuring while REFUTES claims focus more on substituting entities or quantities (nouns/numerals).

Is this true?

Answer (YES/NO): NO